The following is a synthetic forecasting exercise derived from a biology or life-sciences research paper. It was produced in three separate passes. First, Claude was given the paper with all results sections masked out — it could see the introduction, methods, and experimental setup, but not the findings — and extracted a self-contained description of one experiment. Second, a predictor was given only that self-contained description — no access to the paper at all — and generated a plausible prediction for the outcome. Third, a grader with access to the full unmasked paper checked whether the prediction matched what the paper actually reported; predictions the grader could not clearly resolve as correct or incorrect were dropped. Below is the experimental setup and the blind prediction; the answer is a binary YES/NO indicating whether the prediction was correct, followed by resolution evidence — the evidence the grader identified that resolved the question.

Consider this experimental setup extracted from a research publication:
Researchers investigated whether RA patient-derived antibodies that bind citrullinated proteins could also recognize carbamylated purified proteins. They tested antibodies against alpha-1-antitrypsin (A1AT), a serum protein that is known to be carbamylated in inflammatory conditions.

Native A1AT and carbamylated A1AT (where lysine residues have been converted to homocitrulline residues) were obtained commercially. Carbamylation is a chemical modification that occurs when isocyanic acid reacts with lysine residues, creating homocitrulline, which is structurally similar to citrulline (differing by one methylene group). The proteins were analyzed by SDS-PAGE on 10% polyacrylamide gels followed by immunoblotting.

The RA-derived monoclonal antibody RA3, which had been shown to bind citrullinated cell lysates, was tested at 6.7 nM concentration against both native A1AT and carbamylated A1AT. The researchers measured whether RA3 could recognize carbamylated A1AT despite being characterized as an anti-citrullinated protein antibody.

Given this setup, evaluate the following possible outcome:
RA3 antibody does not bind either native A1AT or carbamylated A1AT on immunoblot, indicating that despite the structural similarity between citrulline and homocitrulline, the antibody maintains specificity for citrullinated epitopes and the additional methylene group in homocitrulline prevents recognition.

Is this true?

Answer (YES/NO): NO